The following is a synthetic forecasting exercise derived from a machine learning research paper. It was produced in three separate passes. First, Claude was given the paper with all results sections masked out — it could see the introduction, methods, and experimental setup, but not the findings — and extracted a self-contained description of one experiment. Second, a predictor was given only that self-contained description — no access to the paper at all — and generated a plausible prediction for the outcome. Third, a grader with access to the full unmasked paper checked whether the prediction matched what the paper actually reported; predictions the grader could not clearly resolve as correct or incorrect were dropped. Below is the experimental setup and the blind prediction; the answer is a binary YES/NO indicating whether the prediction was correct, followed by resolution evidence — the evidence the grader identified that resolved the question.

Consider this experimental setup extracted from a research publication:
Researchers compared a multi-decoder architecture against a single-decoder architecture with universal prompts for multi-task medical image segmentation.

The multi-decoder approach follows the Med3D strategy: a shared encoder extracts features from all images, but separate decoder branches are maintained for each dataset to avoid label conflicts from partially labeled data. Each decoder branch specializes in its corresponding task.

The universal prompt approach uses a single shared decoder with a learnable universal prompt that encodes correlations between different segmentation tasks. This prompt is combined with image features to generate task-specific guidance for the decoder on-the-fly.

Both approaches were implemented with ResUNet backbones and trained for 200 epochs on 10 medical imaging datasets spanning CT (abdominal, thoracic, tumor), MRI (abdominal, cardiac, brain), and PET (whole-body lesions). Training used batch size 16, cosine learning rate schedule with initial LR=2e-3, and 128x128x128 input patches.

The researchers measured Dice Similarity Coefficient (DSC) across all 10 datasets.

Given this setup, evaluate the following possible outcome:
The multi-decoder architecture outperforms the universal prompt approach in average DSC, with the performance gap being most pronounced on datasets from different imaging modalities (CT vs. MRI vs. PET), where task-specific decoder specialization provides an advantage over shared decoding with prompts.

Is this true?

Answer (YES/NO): NO